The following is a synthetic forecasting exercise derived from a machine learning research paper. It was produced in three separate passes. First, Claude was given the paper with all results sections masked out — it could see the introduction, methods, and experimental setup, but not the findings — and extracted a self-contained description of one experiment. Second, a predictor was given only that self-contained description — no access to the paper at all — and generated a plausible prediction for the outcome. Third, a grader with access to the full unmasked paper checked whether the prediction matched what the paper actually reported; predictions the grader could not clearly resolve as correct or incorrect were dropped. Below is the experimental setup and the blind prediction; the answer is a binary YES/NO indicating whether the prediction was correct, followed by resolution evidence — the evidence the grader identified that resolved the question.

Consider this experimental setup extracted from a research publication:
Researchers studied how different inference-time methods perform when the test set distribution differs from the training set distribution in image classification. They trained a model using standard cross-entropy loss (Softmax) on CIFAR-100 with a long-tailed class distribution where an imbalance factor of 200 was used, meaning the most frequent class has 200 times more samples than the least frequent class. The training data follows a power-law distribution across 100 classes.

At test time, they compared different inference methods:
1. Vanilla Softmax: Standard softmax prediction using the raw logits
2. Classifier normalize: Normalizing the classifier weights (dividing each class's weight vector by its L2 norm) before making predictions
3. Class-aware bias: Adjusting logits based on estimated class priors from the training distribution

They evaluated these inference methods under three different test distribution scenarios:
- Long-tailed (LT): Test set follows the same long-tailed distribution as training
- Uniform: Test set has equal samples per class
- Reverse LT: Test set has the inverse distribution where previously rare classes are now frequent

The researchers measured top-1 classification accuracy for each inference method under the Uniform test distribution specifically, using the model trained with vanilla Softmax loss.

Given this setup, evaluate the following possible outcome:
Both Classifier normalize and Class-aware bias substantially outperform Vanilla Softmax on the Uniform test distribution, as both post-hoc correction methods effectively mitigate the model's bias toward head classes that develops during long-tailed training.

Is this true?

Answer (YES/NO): NO